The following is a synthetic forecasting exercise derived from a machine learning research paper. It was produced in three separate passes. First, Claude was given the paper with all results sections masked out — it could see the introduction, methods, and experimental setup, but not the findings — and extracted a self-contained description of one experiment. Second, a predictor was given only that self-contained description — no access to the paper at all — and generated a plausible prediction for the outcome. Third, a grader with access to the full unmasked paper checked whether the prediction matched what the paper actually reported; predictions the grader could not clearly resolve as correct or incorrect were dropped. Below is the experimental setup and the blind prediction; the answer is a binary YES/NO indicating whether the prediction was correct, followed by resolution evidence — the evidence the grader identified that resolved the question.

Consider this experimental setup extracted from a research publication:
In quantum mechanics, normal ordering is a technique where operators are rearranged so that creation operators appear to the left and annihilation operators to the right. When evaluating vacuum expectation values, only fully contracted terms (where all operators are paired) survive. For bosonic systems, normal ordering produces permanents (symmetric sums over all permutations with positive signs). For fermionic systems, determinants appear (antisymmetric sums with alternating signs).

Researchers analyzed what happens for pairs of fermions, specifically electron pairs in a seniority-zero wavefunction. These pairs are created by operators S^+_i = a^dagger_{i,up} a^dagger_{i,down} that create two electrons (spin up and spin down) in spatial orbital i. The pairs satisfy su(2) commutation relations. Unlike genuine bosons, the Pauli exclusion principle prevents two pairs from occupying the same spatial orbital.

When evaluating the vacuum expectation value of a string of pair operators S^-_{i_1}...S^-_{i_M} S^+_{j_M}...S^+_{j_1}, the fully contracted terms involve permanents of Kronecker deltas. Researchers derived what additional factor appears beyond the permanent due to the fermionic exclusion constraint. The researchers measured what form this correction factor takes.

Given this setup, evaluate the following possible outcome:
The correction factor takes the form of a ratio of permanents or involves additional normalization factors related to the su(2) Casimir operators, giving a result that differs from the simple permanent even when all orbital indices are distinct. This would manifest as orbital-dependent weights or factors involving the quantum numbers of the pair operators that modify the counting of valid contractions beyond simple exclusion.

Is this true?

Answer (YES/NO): NO